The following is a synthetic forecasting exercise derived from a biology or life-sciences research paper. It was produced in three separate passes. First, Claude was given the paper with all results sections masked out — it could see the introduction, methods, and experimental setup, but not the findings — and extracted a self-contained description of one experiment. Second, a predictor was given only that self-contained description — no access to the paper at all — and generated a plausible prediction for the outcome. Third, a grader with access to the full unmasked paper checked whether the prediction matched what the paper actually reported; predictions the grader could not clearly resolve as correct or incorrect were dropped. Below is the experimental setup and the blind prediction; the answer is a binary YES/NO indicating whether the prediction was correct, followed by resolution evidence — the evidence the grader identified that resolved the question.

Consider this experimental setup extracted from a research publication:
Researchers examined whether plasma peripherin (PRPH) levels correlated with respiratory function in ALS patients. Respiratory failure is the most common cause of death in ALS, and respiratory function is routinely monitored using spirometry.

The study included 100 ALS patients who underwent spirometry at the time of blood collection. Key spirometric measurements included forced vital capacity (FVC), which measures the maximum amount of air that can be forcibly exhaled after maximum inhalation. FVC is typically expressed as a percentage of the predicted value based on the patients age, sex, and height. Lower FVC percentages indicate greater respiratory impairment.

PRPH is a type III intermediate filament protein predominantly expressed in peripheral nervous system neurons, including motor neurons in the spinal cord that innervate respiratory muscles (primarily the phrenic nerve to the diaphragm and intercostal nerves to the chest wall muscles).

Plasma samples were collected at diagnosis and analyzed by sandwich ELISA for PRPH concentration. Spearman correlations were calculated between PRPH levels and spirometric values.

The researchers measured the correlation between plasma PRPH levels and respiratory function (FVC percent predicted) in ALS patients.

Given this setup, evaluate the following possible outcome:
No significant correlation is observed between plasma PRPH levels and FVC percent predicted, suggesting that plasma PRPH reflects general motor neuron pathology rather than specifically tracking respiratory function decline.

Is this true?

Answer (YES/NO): NO